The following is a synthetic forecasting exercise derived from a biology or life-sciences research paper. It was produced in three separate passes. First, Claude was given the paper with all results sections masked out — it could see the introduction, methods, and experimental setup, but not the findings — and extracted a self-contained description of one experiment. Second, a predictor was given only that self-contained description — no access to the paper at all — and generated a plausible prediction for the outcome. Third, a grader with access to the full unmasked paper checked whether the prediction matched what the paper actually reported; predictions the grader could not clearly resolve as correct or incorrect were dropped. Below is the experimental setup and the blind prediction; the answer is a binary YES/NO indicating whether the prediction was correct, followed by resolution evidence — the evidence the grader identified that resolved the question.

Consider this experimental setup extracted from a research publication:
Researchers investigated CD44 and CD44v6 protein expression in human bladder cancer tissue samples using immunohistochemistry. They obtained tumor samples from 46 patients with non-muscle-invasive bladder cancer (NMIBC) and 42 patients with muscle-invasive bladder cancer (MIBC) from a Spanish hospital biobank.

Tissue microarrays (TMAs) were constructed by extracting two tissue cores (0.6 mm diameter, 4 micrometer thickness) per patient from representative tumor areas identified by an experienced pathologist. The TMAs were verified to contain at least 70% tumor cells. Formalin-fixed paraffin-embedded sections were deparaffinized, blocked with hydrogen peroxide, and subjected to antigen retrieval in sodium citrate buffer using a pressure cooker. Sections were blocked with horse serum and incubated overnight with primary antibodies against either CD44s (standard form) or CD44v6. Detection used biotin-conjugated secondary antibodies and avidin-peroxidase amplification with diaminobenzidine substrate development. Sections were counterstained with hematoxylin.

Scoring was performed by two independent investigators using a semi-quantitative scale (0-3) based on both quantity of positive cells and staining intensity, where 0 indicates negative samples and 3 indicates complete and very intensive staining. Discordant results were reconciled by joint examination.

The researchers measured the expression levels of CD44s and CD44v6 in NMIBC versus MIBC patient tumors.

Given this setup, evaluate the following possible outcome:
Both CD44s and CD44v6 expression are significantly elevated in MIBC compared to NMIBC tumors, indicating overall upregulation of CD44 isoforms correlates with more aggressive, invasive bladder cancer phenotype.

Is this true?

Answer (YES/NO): NO